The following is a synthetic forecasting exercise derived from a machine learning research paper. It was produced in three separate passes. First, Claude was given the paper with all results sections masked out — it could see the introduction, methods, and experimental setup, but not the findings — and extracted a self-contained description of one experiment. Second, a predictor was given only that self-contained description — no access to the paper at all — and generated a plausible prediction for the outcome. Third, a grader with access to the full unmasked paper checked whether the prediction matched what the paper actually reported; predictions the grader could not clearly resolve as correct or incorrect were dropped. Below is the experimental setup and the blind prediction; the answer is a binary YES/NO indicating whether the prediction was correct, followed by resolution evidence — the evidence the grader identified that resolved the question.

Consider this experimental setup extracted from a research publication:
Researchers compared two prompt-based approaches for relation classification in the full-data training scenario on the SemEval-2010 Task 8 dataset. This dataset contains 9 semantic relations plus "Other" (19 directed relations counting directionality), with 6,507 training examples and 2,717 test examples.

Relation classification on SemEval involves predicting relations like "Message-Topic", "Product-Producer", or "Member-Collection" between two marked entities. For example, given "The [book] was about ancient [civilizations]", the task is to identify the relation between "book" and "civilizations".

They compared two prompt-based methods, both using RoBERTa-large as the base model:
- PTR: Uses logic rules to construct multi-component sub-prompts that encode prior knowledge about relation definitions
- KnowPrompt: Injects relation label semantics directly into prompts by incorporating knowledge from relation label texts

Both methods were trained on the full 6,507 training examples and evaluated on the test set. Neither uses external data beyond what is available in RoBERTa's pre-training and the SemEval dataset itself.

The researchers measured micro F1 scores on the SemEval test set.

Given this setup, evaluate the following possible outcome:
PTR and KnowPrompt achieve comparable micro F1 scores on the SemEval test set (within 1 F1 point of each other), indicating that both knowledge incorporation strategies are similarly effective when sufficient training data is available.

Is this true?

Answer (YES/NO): YES